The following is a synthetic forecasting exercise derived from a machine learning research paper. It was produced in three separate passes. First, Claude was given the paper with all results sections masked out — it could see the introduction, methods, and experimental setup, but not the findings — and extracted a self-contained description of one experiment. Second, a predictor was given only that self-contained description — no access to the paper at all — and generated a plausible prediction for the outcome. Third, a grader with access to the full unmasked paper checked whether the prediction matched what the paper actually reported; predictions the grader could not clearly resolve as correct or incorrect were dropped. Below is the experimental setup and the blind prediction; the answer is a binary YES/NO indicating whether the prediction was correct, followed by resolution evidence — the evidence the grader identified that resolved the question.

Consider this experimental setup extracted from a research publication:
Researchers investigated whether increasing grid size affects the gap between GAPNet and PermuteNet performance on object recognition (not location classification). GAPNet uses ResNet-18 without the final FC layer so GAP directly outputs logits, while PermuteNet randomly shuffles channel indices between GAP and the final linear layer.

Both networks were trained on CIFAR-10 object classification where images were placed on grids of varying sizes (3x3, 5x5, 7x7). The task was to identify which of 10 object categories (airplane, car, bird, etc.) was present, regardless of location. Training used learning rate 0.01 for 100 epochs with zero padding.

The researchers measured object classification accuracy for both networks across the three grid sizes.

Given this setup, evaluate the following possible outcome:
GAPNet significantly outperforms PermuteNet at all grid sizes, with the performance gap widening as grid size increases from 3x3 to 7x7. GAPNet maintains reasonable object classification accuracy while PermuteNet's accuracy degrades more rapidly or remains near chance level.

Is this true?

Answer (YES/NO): NO